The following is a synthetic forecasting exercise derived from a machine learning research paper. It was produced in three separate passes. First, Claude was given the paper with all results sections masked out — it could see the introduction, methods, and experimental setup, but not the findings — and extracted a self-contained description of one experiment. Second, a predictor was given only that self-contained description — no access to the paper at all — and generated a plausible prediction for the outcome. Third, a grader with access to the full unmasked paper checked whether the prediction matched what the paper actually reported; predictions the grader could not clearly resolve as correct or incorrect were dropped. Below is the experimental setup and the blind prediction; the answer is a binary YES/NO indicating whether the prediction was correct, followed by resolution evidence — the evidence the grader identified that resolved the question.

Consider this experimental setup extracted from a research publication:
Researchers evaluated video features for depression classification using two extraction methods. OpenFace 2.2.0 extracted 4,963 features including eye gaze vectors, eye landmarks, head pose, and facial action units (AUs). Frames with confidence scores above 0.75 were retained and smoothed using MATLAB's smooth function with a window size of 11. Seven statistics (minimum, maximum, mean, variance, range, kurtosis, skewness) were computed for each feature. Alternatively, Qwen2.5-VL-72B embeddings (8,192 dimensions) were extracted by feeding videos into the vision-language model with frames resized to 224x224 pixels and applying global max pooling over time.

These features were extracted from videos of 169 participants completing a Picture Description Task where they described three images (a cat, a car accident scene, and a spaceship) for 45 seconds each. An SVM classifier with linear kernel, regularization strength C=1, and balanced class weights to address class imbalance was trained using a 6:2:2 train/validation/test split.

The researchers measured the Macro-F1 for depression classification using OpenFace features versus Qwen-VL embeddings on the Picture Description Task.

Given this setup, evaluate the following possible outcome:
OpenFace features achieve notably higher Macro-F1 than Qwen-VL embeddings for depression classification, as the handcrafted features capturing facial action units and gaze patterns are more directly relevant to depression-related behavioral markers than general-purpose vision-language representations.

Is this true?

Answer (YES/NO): NO